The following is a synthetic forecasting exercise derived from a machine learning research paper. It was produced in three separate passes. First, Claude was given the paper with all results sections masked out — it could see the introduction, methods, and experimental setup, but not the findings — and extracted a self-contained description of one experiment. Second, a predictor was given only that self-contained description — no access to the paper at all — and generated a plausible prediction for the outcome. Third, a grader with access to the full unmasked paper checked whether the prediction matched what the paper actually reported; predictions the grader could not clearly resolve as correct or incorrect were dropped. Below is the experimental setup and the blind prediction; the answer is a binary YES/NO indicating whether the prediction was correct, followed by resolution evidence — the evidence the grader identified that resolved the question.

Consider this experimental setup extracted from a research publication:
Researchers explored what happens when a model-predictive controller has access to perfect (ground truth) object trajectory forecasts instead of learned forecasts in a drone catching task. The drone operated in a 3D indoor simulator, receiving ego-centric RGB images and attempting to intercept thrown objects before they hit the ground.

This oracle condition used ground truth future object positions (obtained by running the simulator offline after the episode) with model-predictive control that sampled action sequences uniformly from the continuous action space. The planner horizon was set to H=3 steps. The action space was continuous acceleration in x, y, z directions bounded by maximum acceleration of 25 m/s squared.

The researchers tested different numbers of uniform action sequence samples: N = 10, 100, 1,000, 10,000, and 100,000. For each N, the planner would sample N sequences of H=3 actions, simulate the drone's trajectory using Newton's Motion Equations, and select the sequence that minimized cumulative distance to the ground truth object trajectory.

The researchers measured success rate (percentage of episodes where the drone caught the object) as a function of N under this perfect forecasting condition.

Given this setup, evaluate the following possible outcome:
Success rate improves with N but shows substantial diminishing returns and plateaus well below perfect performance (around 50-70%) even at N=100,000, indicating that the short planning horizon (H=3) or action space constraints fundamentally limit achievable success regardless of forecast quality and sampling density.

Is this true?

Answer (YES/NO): NO